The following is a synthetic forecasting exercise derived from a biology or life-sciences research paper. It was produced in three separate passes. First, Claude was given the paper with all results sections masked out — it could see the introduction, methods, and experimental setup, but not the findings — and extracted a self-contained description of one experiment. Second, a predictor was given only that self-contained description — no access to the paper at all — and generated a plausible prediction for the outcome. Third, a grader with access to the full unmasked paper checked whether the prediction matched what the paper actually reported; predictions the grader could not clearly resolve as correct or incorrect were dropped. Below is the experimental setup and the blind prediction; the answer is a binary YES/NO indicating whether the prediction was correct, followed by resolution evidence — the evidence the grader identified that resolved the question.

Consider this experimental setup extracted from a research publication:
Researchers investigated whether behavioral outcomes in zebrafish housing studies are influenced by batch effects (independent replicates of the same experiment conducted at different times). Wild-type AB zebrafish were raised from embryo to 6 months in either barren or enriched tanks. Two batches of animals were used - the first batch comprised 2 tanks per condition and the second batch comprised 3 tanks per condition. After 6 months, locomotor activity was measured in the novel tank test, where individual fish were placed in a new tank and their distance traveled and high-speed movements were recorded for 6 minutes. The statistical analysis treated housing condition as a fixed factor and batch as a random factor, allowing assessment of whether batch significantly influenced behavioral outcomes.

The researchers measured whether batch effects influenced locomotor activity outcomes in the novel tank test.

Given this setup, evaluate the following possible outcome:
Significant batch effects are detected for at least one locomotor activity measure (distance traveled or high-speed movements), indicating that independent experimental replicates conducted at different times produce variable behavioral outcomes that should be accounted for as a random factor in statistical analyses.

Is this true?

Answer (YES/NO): YES